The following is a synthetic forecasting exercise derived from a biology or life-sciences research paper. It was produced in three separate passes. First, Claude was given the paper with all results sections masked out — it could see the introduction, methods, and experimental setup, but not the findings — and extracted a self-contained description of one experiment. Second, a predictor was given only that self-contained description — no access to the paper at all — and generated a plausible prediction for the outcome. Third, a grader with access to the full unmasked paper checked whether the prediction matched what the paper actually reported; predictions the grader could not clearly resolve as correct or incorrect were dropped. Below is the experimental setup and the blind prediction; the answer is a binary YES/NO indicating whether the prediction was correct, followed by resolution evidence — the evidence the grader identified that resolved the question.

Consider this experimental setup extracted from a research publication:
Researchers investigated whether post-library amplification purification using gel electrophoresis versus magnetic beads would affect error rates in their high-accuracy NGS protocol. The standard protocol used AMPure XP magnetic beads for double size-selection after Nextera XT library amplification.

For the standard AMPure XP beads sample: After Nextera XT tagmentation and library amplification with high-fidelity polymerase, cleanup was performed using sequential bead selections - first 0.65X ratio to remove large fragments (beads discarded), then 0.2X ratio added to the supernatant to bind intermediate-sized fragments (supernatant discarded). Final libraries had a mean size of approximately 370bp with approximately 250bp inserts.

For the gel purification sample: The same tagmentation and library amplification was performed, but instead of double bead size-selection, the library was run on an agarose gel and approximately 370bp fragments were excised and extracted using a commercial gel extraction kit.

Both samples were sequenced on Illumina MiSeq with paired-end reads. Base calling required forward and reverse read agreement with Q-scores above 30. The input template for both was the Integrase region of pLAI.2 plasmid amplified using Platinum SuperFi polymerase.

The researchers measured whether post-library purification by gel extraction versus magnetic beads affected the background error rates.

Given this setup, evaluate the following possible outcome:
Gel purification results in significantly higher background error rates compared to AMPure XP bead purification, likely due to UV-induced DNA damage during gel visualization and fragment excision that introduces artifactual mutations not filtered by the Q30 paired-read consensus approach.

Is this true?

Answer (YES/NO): NO